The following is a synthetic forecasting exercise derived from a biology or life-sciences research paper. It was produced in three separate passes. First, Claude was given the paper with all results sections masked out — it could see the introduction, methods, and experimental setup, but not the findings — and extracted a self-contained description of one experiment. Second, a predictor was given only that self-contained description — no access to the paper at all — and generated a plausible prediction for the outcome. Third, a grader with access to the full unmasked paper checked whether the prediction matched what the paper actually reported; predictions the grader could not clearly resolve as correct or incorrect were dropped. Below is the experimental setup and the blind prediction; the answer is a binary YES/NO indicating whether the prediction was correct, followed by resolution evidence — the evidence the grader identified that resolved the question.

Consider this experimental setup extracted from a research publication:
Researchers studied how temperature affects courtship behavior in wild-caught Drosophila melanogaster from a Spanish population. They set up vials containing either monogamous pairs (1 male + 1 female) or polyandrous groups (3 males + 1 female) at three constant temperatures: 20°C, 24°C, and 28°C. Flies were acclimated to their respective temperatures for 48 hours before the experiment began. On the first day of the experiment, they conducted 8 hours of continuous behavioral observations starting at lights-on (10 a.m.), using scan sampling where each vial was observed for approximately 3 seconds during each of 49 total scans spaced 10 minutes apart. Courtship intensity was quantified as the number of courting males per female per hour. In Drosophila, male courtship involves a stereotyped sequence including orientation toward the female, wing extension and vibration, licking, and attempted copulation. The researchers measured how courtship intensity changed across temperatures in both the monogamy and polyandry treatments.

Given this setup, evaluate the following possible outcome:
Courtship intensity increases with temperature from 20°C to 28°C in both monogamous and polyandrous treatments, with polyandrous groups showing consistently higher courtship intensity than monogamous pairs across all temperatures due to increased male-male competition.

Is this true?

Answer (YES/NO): NO